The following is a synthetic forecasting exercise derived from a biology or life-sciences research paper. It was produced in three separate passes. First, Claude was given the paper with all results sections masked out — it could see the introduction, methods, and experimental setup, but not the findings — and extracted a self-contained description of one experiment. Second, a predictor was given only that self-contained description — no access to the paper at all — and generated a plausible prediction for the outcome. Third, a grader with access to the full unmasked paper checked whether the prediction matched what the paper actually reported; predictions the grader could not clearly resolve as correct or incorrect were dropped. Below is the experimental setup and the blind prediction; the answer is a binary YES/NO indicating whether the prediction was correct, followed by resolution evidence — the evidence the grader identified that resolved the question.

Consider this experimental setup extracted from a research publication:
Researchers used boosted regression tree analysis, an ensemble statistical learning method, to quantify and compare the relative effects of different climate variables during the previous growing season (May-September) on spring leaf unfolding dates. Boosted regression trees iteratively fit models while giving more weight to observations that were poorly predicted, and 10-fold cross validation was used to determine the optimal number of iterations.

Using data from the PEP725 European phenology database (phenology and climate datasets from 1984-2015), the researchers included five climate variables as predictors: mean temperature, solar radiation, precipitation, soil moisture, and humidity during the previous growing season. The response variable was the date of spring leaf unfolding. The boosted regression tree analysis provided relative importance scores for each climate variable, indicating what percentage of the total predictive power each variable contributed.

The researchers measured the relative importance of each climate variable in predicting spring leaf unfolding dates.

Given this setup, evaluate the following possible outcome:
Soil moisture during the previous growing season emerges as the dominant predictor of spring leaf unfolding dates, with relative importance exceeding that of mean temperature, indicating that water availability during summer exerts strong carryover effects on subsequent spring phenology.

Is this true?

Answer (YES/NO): NO